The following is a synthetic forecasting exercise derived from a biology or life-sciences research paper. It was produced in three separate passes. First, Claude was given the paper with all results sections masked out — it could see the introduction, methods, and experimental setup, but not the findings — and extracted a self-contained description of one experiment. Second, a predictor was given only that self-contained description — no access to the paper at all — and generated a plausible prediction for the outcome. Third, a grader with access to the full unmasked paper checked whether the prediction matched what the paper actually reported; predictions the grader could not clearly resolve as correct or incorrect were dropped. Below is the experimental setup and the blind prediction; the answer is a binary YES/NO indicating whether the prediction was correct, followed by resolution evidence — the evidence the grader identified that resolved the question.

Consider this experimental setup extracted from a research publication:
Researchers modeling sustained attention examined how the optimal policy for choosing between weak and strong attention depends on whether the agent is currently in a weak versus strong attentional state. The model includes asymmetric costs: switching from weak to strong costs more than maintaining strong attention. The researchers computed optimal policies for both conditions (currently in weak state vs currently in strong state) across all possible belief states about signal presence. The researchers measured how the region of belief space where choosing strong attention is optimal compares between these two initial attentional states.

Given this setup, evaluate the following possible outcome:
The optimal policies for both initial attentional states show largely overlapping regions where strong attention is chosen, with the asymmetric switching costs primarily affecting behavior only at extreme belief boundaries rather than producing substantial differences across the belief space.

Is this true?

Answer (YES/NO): NO